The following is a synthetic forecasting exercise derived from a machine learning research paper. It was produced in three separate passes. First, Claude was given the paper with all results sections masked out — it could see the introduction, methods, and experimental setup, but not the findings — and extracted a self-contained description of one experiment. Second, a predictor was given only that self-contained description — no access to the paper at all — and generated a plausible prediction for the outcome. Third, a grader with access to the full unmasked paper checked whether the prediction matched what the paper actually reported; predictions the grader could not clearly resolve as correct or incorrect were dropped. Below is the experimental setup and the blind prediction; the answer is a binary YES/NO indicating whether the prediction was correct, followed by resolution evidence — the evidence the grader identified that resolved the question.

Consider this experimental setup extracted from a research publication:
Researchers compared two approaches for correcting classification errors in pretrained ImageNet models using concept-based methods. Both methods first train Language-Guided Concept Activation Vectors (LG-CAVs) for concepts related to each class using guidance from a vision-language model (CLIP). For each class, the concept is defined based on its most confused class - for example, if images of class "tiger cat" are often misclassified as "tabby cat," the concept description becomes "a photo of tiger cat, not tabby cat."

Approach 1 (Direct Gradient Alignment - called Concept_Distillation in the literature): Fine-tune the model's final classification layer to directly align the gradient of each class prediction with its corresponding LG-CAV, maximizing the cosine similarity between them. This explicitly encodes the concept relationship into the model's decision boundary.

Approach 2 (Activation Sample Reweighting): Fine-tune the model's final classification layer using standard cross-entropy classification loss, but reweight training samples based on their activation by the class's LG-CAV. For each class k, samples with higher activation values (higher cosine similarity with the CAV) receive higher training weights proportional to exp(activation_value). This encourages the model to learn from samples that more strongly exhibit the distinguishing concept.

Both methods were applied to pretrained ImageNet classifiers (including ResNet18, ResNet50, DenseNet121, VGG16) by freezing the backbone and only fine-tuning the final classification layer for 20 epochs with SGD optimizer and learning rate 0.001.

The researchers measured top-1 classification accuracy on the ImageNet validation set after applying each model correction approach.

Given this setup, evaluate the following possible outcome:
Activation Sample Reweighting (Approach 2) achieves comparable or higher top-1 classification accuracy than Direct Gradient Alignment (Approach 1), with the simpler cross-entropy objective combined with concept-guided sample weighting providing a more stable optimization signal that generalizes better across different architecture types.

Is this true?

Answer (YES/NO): YES